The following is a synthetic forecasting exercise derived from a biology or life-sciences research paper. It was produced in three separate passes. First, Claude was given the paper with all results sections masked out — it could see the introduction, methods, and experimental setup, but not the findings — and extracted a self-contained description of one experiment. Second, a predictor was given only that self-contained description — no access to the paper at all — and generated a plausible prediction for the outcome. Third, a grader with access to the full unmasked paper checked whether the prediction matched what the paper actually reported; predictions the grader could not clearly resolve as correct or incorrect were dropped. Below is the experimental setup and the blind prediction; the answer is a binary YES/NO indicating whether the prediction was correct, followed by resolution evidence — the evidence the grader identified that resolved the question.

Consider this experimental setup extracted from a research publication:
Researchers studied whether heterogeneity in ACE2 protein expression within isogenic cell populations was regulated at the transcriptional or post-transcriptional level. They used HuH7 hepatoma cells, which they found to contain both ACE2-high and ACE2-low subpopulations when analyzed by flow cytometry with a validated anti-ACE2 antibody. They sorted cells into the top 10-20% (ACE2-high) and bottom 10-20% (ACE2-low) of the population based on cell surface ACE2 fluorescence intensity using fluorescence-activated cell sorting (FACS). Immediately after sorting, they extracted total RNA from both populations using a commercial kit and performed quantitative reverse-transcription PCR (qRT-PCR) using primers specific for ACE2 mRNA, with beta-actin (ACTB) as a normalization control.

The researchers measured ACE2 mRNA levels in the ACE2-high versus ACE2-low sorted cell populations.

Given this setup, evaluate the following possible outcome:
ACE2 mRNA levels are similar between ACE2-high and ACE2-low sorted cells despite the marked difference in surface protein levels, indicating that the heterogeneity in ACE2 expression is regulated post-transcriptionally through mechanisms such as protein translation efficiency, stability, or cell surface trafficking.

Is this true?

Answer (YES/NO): NO